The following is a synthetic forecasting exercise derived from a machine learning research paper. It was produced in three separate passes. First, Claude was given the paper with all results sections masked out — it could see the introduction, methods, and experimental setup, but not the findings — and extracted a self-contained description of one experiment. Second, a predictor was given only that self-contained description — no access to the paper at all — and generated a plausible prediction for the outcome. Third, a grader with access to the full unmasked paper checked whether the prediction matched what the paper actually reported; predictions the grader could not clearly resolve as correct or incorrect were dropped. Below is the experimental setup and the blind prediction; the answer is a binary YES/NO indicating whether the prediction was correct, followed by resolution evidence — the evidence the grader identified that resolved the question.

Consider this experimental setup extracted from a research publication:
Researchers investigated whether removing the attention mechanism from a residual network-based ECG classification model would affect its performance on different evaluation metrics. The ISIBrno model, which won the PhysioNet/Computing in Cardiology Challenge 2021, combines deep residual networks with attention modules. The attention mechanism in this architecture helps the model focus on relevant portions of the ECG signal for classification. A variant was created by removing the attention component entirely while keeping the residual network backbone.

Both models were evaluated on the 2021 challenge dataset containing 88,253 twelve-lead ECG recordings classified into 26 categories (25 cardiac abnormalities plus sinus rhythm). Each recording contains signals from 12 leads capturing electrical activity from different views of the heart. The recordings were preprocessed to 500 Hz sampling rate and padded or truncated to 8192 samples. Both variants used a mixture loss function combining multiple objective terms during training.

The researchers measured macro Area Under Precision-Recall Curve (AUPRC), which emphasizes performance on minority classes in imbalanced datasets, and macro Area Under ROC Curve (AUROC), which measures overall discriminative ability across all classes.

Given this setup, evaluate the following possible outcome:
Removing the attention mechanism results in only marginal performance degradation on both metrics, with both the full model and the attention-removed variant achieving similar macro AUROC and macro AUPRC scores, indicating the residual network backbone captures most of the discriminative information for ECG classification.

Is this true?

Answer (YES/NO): NO